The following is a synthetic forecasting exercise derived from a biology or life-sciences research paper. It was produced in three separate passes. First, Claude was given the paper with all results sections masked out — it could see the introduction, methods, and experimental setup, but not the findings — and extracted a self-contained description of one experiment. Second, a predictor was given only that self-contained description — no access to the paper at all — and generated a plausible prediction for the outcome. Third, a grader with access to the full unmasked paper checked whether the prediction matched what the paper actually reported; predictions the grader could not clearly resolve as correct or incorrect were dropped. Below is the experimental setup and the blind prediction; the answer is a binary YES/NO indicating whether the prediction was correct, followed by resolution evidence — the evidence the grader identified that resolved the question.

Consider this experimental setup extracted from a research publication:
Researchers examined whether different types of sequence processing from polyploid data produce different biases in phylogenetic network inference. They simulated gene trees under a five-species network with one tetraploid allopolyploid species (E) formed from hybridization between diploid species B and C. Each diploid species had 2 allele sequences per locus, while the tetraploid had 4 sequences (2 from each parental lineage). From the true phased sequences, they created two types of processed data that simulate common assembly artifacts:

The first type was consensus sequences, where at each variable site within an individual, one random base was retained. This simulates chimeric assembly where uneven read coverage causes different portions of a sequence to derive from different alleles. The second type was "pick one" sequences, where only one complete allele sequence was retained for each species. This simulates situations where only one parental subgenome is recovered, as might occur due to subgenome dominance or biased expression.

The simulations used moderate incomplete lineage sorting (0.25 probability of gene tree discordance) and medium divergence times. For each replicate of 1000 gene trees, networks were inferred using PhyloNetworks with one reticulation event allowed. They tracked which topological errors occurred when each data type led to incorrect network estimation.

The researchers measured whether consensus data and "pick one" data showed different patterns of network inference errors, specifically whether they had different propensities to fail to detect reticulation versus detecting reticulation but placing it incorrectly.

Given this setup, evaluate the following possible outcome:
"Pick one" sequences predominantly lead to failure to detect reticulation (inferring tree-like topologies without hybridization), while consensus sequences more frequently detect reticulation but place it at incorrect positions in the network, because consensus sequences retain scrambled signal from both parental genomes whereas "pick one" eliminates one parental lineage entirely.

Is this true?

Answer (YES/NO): NO